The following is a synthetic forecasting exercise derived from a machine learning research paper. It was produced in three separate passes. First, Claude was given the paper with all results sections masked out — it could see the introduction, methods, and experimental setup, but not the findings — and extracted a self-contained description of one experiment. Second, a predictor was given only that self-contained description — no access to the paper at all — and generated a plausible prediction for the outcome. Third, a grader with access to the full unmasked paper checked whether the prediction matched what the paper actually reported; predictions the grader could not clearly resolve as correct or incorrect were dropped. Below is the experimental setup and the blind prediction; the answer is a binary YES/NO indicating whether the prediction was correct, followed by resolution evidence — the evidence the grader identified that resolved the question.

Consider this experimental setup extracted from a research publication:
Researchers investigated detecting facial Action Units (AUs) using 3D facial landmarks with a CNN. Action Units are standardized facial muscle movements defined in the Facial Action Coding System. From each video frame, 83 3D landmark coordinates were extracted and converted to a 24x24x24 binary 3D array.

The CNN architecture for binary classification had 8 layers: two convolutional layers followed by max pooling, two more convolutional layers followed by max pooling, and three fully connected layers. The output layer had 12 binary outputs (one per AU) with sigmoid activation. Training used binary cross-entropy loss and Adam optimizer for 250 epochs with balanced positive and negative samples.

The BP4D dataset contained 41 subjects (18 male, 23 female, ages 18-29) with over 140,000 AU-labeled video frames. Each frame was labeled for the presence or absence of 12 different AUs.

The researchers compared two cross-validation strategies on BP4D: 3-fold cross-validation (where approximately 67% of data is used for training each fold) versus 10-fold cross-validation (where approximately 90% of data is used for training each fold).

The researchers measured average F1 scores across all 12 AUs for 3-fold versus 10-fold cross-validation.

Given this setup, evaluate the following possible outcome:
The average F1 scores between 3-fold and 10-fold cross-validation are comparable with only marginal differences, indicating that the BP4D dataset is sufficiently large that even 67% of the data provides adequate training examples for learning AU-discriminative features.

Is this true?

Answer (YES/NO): YES